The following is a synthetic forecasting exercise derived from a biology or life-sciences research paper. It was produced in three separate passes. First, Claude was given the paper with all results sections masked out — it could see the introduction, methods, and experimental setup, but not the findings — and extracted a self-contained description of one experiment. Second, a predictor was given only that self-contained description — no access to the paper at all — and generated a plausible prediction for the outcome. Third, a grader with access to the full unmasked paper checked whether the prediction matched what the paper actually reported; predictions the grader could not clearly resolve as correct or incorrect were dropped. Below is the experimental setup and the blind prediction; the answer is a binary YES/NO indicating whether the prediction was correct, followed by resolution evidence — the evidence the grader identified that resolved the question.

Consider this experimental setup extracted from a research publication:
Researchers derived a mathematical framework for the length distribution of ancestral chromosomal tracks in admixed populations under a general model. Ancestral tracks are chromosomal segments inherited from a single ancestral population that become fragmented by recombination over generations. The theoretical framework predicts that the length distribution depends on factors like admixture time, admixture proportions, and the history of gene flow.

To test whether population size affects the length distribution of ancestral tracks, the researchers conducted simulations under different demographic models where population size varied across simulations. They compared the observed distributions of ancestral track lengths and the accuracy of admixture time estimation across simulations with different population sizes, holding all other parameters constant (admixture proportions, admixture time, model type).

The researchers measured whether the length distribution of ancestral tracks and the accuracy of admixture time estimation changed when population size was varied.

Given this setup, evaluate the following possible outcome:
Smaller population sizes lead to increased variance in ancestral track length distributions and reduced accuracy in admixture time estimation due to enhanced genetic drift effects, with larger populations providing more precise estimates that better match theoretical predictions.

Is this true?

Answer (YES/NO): NO